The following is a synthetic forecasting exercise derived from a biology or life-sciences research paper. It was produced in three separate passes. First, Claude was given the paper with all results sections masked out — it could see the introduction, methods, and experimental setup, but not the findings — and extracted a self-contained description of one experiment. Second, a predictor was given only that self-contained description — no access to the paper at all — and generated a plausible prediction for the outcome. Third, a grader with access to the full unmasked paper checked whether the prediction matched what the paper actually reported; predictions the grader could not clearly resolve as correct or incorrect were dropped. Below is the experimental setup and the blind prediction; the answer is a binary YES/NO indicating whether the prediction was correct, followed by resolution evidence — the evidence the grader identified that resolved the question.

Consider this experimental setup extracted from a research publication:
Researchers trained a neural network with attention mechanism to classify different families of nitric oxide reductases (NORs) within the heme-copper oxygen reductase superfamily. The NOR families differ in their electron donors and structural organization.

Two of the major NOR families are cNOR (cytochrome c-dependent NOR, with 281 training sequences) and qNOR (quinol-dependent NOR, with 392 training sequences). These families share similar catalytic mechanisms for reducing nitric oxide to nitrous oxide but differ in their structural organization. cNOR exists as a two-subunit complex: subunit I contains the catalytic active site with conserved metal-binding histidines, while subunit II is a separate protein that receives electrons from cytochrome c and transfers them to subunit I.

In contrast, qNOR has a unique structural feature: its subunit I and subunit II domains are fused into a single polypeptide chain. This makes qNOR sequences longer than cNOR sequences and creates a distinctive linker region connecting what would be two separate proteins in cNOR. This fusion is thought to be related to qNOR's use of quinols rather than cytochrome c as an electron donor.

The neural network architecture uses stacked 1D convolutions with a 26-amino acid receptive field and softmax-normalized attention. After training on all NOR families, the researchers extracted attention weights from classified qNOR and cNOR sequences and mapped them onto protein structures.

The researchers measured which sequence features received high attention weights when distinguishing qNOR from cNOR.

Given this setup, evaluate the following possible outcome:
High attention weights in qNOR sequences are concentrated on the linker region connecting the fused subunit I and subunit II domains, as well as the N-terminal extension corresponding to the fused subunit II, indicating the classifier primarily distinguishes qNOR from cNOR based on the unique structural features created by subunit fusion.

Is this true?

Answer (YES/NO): NO